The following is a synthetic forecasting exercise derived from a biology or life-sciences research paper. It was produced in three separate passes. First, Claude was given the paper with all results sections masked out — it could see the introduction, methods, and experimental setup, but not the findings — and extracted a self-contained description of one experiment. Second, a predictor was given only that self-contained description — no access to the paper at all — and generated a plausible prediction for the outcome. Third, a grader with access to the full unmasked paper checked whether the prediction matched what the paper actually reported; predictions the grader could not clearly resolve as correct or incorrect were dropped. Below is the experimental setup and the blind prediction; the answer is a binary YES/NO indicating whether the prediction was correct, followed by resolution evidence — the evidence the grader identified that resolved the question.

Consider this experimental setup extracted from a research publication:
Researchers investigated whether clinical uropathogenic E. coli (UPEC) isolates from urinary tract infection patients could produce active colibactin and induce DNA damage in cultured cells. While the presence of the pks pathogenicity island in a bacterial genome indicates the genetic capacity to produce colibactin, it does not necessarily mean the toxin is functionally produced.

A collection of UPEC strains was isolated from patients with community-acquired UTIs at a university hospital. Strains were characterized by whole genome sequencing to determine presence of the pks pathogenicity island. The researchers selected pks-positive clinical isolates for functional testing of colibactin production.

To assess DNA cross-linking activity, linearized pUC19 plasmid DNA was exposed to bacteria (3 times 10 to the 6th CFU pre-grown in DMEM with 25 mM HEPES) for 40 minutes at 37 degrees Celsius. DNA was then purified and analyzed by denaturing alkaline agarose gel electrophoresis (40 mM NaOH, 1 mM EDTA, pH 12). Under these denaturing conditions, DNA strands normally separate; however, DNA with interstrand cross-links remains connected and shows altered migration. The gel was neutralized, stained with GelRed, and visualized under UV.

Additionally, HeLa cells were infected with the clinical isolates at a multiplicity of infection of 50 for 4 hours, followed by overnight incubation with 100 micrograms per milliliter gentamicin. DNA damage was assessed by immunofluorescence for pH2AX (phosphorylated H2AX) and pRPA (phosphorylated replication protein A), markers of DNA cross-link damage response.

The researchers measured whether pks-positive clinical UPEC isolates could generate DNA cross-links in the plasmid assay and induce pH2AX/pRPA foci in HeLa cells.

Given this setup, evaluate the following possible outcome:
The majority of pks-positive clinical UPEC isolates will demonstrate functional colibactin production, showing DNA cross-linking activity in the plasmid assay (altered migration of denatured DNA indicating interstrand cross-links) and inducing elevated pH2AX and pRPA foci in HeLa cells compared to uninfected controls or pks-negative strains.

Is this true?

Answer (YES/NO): YES